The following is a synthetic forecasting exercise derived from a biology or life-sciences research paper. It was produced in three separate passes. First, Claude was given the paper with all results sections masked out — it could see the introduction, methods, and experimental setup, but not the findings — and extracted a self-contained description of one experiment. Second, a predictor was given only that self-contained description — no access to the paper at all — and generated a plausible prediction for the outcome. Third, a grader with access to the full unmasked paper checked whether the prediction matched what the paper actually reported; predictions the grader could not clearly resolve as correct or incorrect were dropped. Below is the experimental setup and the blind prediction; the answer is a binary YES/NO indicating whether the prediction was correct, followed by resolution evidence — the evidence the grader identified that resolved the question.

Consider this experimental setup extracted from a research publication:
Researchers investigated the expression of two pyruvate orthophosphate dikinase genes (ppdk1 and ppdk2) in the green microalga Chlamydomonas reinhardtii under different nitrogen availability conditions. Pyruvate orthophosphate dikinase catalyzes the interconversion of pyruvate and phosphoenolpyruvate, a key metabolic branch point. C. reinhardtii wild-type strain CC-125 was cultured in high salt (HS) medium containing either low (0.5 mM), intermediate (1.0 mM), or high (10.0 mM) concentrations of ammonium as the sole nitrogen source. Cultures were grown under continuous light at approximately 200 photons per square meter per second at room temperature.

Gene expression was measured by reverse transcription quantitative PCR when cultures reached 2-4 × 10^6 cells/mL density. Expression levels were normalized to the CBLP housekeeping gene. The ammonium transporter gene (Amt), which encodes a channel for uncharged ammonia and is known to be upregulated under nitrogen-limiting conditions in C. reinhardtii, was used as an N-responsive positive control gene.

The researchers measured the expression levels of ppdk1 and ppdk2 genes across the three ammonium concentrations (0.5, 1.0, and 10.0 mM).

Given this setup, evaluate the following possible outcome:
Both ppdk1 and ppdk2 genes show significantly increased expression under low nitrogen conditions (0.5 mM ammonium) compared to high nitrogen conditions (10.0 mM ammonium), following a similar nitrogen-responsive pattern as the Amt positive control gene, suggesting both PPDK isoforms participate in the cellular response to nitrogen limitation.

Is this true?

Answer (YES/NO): NO